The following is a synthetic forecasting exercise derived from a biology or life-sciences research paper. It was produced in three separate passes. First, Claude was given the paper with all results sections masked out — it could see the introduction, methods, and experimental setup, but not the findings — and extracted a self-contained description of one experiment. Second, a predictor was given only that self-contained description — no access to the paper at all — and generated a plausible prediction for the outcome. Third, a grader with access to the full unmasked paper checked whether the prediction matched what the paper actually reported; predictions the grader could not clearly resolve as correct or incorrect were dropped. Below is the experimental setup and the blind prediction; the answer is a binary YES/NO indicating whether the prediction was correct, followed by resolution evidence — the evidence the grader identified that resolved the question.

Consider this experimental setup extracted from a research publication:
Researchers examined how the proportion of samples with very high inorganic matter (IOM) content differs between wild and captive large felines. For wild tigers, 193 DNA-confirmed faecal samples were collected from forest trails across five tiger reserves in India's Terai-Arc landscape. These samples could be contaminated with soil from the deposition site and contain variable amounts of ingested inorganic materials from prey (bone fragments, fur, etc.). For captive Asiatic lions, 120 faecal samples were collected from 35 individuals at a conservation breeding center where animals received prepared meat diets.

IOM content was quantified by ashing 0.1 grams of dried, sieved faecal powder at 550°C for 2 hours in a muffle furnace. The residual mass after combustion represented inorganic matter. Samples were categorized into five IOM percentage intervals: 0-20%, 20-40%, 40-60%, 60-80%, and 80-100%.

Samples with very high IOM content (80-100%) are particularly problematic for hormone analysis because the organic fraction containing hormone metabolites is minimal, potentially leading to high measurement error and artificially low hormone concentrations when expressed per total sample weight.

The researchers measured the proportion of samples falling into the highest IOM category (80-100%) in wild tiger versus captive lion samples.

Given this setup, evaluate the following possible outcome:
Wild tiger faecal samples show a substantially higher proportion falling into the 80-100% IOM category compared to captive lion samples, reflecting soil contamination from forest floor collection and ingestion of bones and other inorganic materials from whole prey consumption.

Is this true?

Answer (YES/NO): YES